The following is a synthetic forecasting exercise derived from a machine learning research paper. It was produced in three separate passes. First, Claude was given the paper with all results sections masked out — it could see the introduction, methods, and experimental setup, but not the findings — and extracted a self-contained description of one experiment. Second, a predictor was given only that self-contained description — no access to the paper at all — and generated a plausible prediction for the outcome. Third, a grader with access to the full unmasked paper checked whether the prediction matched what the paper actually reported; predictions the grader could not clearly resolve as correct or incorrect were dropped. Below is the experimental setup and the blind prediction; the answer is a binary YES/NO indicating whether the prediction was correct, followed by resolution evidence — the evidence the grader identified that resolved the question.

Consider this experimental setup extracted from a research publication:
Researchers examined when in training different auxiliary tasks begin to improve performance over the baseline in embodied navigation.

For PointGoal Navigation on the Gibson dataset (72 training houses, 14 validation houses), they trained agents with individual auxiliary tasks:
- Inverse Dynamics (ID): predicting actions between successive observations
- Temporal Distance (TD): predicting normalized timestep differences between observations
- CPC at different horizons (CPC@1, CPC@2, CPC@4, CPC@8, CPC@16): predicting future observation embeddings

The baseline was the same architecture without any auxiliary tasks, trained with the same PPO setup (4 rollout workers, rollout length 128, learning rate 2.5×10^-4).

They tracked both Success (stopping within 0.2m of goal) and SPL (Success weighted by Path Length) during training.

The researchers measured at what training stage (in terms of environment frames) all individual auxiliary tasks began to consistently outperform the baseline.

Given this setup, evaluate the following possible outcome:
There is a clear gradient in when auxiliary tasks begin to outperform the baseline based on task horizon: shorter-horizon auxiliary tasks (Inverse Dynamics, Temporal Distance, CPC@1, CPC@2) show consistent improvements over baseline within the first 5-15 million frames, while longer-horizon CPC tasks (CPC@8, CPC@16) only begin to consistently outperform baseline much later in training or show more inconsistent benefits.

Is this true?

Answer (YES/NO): NO